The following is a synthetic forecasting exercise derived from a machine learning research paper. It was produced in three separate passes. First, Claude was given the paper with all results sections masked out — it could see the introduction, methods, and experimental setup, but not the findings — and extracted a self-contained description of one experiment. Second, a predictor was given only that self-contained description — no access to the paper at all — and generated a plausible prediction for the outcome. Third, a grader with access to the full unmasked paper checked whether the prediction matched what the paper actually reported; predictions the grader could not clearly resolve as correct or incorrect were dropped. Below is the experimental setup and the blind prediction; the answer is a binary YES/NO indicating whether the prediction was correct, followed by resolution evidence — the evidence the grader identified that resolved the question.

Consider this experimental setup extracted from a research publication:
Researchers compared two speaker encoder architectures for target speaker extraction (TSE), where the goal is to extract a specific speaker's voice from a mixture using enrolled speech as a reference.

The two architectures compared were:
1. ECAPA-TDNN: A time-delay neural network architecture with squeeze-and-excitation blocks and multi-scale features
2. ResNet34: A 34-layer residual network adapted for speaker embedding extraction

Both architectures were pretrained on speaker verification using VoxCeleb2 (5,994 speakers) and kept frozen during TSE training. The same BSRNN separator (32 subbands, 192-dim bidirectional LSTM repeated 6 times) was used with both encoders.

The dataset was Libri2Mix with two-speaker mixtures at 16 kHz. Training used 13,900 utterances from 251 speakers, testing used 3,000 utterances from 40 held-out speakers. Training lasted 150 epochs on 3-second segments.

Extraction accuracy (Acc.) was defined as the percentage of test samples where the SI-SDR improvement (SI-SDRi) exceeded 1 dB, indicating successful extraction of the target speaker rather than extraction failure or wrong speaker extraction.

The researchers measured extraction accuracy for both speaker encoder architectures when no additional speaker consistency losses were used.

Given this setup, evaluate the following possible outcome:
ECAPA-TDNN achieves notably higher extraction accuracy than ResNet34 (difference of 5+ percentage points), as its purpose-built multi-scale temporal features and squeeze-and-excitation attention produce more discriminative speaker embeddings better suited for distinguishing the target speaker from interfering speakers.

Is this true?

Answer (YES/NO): NO